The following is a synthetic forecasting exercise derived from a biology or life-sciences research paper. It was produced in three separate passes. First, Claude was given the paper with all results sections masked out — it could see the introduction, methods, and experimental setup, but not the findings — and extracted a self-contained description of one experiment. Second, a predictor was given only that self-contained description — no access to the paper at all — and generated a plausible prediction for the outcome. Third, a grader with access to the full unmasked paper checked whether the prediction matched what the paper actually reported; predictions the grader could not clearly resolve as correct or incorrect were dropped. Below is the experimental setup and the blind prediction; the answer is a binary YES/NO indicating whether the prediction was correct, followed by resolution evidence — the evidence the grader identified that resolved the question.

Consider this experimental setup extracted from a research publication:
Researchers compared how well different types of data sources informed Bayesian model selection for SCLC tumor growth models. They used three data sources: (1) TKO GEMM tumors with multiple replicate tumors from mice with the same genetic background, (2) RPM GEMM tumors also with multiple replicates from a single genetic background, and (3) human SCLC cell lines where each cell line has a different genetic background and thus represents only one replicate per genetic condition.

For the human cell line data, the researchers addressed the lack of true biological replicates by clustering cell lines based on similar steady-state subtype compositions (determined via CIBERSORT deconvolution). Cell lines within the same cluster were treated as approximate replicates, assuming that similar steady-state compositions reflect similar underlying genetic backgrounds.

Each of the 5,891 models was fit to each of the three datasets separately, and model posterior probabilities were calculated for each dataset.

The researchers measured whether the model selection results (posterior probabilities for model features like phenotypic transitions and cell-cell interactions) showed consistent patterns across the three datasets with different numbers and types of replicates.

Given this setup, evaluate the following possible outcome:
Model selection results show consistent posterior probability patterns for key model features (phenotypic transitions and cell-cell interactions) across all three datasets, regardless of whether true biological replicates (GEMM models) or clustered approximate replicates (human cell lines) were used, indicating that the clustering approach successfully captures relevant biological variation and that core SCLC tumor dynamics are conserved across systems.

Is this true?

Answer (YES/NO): YES